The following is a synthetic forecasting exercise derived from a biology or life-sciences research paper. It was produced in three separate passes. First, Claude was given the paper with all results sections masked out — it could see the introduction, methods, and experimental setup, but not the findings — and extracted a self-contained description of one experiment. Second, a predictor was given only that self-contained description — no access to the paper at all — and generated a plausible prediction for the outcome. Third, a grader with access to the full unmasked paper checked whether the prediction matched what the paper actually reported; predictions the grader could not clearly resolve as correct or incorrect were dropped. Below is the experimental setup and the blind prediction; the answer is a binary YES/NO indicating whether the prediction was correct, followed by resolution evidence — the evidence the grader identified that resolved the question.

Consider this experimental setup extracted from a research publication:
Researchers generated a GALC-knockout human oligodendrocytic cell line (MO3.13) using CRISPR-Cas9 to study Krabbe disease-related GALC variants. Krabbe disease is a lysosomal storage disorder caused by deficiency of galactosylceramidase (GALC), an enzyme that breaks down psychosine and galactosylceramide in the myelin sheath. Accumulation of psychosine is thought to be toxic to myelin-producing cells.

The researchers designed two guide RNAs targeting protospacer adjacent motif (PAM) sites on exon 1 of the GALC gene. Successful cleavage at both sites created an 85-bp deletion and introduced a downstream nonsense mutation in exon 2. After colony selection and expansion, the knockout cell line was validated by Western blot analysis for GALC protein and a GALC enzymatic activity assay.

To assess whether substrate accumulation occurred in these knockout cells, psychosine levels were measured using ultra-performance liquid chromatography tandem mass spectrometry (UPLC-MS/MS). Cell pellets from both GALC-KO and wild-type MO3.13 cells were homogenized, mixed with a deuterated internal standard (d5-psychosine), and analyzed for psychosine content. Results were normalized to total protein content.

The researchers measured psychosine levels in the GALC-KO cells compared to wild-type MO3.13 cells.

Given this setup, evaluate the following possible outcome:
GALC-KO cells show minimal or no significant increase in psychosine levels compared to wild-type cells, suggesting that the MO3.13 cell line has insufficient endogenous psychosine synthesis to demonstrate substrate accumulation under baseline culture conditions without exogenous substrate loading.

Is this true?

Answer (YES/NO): NO